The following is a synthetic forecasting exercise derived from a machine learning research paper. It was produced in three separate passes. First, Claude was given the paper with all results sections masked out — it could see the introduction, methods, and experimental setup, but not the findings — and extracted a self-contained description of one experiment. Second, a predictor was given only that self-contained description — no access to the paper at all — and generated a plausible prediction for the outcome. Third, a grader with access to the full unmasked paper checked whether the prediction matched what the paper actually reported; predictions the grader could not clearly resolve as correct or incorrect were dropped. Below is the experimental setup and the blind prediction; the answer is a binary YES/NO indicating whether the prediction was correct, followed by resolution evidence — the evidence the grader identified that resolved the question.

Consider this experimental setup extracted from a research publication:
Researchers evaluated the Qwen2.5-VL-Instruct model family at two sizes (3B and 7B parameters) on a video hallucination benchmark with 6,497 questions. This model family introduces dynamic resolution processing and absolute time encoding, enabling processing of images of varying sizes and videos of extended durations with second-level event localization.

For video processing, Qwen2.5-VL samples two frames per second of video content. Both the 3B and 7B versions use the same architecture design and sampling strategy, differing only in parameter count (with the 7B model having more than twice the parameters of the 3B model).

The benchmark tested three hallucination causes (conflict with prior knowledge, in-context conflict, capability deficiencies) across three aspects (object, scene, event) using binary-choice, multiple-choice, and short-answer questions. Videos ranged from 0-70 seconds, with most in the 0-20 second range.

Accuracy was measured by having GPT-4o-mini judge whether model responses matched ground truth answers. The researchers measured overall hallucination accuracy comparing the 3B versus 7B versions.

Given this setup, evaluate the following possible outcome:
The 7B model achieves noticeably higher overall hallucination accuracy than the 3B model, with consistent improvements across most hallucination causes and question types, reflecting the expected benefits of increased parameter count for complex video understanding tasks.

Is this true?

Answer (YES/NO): NO